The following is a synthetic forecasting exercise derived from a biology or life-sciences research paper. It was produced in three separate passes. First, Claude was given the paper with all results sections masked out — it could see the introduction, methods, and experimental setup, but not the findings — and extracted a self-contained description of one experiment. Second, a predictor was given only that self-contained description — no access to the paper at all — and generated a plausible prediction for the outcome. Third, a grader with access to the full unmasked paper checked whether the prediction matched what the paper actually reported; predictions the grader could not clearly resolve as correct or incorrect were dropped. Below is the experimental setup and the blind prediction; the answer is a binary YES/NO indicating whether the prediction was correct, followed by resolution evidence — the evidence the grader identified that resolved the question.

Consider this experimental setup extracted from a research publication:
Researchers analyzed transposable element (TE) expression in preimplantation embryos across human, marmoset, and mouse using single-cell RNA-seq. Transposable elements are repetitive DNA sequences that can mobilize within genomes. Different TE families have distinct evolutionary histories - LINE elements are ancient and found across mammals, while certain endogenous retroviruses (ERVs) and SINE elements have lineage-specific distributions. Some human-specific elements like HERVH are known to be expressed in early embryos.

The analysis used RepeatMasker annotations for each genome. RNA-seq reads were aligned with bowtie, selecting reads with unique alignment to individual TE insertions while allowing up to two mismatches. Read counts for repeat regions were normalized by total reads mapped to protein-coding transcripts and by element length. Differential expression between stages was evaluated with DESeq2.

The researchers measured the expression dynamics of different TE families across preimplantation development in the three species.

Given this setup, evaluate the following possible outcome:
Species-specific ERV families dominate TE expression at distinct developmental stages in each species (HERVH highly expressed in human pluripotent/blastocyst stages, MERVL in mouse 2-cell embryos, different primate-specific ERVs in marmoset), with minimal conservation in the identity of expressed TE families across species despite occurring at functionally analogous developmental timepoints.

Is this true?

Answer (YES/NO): NO